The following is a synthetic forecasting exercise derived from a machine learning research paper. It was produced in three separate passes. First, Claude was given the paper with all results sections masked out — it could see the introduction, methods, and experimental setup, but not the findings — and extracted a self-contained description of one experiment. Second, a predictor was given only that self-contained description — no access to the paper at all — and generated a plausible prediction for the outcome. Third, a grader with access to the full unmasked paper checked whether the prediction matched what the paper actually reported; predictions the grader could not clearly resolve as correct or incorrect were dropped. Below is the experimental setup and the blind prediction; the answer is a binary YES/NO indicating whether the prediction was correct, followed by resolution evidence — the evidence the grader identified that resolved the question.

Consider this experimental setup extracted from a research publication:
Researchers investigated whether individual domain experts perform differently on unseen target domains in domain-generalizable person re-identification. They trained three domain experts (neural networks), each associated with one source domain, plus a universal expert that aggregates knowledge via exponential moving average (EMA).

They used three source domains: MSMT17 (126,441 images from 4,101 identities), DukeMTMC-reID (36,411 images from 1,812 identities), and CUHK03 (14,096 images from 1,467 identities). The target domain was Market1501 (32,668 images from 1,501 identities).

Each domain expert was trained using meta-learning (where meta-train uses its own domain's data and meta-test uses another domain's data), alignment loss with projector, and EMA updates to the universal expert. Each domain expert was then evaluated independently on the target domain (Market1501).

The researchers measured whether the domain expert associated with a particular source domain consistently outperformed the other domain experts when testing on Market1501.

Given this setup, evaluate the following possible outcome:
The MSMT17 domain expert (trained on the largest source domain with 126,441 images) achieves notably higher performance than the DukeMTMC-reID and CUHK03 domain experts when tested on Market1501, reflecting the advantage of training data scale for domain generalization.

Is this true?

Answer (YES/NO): NO